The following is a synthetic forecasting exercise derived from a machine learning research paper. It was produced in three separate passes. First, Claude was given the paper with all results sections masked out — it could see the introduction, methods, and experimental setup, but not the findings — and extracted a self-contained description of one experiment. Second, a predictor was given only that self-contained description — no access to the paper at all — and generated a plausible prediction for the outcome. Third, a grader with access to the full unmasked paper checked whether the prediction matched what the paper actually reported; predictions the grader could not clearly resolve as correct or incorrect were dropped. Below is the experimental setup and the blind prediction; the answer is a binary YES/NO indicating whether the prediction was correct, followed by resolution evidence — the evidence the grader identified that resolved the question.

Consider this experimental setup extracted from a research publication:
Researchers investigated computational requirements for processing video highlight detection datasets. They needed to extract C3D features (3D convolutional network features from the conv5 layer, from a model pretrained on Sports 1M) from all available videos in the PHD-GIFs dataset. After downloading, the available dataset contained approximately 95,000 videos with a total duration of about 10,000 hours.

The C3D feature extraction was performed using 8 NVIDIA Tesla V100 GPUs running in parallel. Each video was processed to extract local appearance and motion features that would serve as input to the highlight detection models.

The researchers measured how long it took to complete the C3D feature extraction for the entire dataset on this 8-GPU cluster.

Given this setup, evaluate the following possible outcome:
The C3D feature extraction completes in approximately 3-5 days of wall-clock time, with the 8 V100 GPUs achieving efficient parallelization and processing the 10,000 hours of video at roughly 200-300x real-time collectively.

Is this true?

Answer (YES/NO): NO